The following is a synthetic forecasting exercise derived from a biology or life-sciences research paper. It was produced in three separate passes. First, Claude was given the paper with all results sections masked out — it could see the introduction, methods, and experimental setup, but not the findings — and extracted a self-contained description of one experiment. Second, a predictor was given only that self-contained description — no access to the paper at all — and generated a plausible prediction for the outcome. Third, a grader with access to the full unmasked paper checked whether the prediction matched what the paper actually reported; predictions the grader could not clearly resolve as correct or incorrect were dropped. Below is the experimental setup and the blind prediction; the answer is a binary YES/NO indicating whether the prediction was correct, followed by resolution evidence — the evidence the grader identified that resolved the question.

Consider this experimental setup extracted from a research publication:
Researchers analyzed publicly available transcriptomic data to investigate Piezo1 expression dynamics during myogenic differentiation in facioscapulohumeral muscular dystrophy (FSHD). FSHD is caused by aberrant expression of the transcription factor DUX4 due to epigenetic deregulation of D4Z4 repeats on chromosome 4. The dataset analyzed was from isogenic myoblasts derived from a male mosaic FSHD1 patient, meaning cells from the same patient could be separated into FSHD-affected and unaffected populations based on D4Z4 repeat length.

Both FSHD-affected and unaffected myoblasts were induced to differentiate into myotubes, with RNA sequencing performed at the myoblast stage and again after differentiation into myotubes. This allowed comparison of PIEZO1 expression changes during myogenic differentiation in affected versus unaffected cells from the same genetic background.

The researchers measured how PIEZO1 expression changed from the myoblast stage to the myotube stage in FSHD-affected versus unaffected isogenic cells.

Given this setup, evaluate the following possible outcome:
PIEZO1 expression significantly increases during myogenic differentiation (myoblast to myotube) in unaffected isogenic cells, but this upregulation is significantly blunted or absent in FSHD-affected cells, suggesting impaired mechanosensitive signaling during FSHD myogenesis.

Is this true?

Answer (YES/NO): YES